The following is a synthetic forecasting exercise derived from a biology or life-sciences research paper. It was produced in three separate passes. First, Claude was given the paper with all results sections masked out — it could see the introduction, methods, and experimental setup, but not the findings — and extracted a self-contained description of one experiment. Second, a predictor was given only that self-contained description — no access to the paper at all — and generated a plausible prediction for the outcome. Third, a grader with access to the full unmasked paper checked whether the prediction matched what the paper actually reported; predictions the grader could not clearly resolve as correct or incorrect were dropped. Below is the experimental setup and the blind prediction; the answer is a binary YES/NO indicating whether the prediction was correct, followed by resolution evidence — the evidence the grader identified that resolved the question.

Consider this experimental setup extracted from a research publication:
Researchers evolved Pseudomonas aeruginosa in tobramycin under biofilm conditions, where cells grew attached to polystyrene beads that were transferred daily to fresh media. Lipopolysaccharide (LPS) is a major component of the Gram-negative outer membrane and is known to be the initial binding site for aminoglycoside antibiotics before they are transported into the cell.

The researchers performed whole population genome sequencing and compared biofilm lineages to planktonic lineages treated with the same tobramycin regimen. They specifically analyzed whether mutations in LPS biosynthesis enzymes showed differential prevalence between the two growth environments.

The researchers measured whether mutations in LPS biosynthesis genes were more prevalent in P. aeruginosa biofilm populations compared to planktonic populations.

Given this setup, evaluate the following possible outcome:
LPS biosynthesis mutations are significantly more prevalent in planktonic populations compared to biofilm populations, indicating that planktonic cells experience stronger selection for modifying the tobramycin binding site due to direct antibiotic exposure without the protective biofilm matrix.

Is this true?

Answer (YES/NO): NO